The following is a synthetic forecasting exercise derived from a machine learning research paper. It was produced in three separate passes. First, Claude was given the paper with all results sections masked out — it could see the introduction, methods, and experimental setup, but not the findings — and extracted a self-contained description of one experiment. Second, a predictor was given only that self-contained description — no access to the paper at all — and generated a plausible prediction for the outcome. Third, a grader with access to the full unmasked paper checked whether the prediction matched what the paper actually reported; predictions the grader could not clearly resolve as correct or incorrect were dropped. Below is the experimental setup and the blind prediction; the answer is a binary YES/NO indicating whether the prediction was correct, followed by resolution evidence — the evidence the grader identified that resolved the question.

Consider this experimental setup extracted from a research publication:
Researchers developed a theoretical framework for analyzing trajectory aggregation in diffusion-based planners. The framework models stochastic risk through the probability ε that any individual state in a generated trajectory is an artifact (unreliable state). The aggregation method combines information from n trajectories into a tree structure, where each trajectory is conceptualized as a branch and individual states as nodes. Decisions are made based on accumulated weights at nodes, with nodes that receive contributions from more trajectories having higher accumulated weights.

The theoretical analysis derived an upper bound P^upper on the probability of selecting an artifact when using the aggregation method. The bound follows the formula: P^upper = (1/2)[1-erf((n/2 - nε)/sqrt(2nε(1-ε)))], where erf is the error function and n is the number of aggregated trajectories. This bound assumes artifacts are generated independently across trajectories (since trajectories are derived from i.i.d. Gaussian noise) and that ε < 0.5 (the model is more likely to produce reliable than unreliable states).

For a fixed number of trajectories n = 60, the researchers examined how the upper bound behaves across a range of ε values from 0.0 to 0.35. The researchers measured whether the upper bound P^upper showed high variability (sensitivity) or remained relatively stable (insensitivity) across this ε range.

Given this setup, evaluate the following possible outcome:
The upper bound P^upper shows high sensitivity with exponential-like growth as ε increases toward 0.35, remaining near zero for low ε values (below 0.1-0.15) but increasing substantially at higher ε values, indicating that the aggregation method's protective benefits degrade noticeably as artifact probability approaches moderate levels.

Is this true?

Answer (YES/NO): NO